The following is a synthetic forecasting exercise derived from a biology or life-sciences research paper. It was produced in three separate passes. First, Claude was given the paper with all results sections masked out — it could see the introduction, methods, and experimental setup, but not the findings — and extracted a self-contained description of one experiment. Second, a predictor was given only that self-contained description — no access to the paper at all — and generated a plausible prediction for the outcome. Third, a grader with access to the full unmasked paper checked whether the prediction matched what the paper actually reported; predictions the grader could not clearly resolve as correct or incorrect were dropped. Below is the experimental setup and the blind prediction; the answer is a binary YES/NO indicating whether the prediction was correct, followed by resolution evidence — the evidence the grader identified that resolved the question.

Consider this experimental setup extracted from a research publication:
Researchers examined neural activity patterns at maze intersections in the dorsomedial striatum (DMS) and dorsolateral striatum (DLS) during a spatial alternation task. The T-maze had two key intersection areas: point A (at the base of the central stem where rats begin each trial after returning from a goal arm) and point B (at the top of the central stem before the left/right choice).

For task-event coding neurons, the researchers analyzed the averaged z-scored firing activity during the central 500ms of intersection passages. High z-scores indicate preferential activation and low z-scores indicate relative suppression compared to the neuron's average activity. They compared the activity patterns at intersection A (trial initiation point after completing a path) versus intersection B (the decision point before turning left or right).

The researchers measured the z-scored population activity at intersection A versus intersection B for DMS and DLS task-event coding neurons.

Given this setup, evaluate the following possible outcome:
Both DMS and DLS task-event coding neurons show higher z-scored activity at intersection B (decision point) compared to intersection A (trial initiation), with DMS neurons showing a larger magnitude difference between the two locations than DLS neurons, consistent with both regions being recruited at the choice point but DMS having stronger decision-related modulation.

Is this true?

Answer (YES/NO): NO